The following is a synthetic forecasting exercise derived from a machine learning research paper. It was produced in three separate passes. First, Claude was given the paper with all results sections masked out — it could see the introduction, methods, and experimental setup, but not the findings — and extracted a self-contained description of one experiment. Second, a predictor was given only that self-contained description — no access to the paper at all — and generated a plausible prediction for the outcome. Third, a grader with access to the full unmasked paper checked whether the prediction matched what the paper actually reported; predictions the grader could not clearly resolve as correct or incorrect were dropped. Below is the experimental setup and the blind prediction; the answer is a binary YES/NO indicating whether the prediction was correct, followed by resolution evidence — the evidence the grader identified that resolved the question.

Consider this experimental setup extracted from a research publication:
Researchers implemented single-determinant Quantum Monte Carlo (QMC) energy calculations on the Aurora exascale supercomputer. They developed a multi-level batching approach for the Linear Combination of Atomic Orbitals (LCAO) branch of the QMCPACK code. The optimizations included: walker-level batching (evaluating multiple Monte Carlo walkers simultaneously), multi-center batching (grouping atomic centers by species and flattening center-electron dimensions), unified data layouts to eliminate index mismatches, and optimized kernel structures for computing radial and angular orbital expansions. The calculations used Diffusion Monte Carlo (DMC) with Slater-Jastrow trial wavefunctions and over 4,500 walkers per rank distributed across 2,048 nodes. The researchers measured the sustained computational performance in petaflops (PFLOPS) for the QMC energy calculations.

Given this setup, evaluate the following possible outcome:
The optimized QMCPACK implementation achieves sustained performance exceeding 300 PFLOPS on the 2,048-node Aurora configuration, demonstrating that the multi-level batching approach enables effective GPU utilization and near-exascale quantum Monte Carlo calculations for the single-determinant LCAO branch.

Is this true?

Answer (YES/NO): NO